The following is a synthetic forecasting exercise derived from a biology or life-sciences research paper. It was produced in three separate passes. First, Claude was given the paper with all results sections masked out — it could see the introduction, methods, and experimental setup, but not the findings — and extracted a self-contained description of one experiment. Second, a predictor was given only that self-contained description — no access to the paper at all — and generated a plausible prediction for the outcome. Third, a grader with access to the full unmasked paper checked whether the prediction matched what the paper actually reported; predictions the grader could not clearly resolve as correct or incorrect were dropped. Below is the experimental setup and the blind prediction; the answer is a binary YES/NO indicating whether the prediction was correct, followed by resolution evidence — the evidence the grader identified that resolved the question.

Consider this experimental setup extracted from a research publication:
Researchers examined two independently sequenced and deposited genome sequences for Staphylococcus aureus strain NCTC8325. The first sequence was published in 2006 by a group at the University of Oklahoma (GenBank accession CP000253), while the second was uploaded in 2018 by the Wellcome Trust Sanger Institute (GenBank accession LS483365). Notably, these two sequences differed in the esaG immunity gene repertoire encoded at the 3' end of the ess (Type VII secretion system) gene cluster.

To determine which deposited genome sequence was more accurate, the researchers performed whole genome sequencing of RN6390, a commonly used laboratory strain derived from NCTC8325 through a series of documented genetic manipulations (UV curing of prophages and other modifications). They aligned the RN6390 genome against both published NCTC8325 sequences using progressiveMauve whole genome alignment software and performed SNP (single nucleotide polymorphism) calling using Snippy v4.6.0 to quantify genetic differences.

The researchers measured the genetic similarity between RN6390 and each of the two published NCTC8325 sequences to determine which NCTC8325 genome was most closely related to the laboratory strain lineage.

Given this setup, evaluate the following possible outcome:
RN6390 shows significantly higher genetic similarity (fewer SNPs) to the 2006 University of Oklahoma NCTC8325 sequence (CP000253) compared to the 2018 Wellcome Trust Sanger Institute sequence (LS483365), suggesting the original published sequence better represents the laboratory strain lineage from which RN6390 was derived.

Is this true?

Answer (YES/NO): NO